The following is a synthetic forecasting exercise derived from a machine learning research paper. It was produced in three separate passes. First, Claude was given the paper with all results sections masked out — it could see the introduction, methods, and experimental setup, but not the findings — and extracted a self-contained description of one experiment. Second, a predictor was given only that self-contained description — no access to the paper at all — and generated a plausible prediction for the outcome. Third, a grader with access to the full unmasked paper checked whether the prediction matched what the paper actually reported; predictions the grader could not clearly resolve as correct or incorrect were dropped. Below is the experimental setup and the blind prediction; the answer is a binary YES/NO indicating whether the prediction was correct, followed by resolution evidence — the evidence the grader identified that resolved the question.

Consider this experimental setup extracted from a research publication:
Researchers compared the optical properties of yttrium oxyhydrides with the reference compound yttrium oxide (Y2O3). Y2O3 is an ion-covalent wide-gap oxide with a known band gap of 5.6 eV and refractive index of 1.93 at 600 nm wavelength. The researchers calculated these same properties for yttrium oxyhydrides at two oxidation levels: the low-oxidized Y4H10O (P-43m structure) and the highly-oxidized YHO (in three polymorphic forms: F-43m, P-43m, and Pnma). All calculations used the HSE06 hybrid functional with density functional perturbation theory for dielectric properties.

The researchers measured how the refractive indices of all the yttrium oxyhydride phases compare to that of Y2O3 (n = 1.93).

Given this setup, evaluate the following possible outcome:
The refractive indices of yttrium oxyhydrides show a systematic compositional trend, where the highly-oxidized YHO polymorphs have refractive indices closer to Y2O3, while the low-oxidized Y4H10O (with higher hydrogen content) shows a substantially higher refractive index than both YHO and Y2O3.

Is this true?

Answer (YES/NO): YES